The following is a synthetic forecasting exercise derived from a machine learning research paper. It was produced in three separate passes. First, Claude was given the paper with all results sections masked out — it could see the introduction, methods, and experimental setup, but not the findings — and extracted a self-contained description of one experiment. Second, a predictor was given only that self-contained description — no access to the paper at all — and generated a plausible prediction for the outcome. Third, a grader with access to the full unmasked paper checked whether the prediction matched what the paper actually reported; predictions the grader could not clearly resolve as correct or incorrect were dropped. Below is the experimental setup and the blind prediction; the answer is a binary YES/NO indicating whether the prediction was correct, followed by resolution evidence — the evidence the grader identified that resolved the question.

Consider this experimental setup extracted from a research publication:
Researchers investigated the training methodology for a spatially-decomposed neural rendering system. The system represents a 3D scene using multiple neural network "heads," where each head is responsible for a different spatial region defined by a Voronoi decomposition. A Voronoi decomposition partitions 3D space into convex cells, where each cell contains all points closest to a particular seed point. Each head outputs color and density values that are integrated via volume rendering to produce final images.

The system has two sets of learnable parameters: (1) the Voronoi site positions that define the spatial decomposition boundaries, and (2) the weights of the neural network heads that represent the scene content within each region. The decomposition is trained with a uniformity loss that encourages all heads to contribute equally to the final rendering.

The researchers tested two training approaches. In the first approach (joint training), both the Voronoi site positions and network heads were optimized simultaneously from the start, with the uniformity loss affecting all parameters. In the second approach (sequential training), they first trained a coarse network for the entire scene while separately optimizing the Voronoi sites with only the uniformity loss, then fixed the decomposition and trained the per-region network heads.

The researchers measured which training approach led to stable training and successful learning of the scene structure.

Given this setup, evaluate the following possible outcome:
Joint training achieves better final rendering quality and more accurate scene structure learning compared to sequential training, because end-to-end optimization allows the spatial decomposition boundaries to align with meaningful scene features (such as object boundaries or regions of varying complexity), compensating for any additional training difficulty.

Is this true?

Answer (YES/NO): NO